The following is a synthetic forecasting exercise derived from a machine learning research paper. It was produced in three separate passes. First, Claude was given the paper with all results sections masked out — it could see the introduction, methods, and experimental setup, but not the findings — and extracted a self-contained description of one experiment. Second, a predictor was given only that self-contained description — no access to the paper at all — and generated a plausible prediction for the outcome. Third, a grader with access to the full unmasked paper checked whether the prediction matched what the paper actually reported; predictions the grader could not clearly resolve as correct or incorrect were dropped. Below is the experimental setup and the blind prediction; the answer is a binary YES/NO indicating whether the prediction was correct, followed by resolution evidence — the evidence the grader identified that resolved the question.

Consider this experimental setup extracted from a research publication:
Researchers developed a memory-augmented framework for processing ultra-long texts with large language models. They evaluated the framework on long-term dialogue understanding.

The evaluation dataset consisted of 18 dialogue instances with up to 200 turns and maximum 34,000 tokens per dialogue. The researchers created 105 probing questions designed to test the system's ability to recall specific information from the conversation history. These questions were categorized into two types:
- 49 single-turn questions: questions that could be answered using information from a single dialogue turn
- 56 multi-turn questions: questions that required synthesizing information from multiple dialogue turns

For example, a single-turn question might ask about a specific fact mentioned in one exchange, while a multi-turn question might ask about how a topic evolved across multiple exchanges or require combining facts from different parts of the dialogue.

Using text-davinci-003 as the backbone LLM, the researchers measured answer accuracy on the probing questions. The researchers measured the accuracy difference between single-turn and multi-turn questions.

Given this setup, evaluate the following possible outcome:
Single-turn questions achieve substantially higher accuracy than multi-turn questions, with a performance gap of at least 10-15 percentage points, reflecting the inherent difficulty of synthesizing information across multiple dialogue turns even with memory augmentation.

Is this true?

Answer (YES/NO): NO